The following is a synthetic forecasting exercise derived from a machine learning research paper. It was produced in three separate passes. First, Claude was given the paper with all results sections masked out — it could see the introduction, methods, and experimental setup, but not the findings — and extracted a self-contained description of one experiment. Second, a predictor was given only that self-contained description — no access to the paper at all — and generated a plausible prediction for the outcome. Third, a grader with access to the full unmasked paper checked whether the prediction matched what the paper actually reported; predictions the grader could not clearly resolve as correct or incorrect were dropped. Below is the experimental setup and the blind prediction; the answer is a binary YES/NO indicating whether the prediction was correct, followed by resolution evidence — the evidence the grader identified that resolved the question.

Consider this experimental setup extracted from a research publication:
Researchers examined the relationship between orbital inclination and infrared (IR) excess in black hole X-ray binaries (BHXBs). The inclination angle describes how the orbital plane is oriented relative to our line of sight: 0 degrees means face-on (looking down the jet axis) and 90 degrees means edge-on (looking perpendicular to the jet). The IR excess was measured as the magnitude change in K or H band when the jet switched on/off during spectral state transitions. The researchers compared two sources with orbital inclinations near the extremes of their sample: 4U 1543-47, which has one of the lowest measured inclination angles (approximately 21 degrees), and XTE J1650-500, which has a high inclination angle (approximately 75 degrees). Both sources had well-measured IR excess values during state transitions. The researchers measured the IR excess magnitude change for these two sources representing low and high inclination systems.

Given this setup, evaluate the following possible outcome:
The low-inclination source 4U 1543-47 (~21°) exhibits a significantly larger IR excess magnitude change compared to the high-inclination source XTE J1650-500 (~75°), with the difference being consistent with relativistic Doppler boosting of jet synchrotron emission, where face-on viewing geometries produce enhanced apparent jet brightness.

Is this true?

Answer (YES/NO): YES